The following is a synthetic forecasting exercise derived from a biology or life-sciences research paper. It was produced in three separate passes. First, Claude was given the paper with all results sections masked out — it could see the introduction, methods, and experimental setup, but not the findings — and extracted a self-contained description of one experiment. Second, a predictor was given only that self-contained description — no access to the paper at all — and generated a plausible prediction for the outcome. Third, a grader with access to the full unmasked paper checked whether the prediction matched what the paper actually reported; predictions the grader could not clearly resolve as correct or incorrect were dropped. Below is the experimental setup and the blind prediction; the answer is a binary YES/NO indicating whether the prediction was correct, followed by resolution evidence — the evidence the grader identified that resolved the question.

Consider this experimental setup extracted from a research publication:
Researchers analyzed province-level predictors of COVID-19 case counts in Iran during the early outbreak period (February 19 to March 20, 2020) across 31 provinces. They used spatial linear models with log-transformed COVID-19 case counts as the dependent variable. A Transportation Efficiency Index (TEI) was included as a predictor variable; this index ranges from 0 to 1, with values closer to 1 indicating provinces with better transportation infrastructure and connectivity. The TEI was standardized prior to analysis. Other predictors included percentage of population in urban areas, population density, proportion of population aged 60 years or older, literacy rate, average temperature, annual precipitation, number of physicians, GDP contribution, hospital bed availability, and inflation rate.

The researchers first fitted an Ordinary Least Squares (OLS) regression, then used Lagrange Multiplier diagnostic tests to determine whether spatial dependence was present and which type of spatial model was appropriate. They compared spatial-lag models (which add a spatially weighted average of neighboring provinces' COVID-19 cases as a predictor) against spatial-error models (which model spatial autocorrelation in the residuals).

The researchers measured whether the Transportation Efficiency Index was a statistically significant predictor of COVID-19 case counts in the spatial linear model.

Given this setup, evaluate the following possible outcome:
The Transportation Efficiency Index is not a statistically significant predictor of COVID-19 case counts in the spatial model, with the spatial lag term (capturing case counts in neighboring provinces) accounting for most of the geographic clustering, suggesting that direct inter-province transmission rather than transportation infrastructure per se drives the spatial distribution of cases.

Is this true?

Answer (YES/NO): NO